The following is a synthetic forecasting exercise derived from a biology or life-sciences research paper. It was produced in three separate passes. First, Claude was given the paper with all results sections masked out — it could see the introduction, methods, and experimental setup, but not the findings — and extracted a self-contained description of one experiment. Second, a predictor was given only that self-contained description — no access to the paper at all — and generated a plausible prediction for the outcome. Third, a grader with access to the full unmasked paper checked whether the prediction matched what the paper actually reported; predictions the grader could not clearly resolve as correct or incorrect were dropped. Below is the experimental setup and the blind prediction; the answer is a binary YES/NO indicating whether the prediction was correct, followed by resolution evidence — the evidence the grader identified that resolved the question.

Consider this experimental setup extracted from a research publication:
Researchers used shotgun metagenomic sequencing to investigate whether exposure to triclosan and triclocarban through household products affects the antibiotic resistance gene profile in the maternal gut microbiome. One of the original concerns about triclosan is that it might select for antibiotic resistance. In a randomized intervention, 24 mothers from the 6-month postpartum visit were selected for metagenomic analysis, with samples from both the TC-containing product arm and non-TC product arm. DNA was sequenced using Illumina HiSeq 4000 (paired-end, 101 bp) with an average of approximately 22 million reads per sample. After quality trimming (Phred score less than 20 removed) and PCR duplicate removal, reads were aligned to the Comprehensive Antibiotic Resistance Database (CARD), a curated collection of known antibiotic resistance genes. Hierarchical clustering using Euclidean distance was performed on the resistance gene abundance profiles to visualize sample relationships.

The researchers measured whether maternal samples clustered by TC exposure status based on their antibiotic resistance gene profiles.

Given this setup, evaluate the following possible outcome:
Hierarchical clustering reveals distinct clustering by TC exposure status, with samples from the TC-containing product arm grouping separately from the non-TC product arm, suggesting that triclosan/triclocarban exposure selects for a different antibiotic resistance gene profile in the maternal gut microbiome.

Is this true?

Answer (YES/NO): NO